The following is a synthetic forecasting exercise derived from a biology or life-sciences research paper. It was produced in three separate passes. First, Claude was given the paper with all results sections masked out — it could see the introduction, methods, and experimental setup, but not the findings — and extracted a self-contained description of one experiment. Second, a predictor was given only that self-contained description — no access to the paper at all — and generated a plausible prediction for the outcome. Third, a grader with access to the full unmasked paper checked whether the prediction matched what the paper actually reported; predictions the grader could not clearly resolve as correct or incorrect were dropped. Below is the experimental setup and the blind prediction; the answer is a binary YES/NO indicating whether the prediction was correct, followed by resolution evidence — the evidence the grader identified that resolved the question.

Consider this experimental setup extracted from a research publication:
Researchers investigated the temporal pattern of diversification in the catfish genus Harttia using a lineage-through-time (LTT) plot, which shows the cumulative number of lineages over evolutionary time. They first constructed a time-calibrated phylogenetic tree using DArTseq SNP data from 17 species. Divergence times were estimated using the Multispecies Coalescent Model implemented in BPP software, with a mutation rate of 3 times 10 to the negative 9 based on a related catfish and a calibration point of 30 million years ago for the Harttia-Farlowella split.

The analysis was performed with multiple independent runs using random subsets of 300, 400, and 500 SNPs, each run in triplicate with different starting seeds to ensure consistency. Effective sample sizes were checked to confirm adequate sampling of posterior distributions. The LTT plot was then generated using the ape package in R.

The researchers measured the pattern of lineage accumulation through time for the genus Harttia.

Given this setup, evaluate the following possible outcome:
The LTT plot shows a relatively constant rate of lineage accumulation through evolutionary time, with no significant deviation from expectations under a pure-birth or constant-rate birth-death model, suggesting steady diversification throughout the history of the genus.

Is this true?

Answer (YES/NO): NO